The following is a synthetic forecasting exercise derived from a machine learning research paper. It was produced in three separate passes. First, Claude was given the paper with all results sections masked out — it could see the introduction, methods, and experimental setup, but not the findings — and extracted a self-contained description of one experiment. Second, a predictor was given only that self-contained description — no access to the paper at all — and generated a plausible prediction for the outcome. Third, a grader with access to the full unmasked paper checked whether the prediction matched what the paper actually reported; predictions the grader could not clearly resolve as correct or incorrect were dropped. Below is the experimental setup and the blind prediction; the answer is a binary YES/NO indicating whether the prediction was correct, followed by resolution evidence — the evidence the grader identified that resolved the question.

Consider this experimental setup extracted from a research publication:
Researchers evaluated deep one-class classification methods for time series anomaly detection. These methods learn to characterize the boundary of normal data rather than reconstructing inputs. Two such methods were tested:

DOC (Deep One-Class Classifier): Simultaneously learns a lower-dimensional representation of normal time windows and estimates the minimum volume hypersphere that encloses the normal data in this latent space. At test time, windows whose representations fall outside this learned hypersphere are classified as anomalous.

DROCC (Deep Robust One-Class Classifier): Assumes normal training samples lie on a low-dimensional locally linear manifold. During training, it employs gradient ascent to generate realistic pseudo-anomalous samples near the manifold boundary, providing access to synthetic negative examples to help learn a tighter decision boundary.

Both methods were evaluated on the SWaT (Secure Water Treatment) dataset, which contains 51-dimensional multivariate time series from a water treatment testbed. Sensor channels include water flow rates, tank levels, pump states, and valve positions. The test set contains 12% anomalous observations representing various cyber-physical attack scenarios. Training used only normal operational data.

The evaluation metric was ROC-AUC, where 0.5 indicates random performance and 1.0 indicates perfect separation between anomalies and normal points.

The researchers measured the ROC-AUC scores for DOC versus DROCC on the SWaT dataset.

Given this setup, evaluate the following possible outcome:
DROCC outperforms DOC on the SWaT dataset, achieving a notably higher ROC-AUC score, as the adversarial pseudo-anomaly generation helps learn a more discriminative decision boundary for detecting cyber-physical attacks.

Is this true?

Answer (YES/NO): YES